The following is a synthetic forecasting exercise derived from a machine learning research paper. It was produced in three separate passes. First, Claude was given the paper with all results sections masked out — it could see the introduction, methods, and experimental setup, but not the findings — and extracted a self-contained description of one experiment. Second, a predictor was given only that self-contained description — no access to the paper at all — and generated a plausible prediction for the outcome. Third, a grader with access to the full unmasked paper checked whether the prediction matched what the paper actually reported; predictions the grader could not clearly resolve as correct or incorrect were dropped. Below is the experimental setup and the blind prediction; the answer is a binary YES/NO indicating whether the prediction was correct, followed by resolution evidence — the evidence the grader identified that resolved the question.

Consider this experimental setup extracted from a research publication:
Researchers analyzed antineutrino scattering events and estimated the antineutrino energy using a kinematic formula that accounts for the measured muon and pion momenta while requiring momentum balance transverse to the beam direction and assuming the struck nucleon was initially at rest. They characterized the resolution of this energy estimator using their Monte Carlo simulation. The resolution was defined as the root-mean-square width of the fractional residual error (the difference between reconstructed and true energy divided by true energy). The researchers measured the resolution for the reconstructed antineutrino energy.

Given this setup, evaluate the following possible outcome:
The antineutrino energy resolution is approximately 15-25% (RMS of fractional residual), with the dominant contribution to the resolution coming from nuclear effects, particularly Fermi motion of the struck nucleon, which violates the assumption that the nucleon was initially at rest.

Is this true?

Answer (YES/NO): NO